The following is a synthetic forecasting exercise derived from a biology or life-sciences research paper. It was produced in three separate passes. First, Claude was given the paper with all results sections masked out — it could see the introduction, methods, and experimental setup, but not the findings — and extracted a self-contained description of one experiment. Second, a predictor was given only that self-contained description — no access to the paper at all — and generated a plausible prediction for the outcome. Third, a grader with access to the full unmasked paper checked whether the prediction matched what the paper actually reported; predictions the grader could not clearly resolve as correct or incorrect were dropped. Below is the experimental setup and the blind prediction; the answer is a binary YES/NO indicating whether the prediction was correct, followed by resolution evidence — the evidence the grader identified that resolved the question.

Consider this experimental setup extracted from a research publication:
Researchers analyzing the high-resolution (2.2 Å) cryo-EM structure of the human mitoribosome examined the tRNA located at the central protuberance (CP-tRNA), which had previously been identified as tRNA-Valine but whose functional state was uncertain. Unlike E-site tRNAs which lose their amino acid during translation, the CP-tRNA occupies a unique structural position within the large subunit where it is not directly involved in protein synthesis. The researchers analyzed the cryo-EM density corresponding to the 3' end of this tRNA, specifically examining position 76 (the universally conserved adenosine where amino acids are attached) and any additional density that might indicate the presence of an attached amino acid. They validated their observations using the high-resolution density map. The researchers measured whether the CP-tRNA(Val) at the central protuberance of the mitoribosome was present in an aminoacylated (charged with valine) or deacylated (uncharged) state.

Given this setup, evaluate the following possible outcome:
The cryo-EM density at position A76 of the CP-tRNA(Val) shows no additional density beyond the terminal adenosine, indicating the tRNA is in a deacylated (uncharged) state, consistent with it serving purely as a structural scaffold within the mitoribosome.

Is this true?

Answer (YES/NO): NO